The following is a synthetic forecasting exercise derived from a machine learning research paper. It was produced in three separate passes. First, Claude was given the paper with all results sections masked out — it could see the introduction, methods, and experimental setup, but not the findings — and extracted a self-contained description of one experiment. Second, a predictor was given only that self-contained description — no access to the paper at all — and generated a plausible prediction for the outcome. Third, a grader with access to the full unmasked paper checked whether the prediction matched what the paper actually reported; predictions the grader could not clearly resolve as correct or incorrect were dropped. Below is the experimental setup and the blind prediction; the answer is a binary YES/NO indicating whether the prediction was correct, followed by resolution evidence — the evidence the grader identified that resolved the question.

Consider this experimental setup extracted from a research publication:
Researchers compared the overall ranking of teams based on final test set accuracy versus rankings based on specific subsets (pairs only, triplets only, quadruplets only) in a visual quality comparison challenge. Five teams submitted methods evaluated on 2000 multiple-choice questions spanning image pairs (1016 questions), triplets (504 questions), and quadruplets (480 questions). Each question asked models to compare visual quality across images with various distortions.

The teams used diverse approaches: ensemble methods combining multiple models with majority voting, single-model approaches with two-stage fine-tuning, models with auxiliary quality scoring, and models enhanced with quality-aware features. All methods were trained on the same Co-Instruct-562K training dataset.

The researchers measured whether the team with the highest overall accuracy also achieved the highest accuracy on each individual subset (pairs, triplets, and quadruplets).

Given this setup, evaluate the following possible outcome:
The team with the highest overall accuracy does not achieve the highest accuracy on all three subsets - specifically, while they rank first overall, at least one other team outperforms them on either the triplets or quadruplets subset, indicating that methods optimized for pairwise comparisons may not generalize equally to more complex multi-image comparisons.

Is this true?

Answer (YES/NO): YES